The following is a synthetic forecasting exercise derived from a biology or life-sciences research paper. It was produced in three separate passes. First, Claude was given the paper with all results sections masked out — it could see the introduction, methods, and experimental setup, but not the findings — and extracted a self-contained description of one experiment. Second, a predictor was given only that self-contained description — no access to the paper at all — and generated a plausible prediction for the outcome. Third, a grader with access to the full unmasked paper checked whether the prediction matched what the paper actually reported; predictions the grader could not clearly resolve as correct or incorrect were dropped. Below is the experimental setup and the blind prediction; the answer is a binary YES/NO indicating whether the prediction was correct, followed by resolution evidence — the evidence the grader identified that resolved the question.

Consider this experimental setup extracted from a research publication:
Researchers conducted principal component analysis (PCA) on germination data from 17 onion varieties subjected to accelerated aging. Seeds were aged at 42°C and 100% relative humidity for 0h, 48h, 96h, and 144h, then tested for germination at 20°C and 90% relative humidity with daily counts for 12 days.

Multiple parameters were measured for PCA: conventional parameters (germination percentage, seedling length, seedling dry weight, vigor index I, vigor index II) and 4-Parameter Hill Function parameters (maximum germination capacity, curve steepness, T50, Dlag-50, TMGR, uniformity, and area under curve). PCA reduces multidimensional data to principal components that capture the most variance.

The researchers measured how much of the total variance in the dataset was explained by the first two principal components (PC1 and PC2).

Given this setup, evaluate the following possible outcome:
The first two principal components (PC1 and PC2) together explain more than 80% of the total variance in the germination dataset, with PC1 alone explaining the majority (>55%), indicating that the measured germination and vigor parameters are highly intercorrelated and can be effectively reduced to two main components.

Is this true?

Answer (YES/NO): NO